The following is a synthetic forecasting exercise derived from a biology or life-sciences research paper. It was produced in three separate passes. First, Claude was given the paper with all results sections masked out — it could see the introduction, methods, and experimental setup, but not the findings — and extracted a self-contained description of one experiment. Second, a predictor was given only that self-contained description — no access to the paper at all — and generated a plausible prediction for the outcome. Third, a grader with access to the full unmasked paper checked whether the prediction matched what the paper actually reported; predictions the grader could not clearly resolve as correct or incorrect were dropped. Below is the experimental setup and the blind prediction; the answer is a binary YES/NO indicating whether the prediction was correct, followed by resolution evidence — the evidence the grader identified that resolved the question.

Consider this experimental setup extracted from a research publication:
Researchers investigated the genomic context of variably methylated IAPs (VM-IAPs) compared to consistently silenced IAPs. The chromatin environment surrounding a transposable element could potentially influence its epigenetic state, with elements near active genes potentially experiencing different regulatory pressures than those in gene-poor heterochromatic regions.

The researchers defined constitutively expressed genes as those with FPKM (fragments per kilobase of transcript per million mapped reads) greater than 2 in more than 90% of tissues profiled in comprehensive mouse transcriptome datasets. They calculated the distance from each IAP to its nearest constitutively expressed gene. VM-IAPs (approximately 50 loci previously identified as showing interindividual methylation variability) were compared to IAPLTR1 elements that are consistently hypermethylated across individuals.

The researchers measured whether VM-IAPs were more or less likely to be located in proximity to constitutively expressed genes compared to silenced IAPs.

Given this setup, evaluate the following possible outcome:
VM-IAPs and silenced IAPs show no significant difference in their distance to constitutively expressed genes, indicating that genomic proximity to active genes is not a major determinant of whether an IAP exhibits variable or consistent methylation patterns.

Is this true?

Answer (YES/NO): NO